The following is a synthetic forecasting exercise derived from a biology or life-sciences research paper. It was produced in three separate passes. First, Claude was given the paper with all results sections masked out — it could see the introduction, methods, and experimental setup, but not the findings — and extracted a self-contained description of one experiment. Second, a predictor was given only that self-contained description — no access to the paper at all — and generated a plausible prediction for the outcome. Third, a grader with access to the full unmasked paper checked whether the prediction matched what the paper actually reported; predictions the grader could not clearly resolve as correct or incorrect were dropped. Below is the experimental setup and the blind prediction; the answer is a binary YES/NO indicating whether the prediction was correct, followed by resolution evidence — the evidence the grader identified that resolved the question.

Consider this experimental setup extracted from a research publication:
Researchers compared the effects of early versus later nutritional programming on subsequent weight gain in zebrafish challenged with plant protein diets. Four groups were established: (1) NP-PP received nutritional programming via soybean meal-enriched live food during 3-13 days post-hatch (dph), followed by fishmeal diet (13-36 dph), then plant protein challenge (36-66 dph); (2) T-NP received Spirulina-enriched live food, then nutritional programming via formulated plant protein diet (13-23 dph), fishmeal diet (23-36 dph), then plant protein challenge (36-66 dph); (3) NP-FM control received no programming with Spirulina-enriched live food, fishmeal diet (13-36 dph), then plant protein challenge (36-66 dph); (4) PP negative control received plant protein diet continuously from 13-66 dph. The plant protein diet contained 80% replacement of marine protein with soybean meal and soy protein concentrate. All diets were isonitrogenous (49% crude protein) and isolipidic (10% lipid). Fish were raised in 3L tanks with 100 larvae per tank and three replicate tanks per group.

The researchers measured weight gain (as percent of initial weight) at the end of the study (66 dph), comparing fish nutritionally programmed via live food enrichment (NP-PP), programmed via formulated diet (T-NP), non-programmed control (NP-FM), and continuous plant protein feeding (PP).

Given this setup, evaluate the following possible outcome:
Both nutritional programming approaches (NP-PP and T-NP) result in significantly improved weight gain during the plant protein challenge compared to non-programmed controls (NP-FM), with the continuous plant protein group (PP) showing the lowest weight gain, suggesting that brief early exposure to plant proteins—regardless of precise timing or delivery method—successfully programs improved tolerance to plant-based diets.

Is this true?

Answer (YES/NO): NO